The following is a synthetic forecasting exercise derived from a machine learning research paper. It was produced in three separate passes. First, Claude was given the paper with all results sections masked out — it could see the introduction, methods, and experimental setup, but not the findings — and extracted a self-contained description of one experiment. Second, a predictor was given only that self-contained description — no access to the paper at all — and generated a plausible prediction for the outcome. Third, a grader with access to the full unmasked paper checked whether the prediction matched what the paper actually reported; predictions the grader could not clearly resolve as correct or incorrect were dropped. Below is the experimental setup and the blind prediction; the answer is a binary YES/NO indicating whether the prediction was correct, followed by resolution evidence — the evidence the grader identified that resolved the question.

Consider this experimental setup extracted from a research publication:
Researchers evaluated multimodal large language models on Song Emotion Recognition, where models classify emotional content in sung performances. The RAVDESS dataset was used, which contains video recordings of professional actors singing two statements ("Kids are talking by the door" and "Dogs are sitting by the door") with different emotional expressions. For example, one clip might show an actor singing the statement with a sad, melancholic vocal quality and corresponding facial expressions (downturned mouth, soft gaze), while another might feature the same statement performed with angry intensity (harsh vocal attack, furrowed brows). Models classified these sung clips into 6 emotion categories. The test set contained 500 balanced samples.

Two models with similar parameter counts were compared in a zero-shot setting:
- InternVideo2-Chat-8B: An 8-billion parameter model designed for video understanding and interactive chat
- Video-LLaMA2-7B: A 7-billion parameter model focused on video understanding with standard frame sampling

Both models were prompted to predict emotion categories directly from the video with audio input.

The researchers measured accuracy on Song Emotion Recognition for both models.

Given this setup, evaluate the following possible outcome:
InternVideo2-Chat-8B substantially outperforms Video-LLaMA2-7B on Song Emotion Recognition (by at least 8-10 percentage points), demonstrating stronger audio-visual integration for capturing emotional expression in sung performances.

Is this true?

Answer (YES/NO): NO